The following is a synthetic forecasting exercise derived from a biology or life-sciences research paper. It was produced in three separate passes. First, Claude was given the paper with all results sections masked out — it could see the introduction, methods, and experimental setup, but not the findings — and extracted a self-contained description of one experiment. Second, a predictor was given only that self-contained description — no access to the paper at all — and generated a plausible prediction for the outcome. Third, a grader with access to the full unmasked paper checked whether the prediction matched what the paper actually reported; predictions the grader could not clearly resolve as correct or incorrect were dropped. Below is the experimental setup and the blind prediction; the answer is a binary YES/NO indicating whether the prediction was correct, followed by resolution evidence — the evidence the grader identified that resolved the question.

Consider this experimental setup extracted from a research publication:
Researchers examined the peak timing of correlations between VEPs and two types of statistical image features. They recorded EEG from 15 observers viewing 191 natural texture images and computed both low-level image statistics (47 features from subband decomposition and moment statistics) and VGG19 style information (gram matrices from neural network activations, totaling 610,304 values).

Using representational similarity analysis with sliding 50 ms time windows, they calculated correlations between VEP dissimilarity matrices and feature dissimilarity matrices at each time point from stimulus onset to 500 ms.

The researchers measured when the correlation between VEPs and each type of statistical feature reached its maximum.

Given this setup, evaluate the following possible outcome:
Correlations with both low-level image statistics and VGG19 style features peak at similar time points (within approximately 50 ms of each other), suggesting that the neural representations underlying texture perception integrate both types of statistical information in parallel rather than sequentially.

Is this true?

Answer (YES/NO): YES